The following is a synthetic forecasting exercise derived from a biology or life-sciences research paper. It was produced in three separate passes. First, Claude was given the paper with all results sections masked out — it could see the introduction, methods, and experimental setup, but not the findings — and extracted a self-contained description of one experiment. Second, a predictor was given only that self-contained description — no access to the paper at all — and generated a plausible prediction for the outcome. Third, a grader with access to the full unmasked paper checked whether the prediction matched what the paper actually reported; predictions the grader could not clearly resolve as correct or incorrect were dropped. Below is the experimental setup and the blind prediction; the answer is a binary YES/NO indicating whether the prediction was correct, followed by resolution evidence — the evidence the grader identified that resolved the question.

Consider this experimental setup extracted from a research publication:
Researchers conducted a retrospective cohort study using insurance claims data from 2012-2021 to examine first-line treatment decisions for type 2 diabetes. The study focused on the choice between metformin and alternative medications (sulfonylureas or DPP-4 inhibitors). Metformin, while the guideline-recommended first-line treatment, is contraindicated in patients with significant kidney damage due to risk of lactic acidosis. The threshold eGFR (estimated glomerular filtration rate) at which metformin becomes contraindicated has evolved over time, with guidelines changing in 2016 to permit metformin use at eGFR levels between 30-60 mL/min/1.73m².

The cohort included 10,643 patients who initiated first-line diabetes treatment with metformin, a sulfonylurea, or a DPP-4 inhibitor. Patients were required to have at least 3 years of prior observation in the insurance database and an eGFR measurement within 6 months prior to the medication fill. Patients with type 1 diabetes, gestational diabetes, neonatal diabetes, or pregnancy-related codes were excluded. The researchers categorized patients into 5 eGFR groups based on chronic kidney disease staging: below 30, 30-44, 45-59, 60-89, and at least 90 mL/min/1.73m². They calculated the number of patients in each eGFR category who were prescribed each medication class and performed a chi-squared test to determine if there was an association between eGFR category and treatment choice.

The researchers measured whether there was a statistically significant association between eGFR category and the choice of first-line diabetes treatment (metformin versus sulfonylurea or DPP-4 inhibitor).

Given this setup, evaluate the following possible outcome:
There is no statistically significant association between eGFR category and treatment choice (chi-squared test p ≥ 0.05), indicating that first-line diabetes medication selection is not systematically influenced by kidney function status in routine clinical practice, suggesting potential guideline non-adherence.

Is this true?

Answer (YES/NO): NO